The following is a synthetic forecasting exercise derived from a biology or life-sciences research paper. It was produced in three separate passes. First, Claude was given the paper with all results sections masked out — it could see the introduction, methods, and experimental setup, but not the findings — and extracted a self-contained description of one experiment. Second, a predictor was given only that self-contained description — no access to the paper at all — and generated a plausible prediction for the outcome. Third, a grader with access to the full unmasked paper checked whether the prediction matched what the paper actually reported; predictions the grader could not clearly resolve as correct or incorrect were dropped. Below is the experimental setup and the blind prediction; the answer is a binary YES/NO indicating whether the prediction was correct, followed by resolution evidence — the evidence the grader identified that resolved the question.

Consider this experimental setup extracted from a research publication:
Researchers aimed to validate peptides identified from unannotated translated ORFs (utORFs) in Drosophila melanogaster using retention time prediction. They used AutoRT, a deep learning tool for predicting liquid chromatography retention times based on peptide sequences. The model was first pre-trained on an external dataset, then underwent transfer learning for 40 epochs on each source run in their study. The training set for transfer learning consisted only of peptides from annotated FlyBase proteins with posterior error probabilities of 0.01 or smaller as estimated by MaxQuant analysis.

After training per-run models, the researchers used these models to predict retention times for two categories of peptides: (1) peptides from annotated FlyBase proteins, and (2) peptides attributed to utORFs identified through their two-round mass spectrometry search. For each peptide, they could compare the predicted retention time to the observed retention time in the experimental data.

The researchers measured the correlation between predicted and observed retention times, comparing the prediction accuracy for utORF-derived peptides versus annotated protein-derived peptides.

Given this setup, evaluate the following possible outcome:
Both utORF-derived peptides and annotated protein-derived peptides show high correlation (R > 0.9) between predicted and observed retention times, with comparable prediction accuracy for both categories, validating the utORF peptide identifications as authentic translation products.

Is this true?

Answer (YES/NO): NO